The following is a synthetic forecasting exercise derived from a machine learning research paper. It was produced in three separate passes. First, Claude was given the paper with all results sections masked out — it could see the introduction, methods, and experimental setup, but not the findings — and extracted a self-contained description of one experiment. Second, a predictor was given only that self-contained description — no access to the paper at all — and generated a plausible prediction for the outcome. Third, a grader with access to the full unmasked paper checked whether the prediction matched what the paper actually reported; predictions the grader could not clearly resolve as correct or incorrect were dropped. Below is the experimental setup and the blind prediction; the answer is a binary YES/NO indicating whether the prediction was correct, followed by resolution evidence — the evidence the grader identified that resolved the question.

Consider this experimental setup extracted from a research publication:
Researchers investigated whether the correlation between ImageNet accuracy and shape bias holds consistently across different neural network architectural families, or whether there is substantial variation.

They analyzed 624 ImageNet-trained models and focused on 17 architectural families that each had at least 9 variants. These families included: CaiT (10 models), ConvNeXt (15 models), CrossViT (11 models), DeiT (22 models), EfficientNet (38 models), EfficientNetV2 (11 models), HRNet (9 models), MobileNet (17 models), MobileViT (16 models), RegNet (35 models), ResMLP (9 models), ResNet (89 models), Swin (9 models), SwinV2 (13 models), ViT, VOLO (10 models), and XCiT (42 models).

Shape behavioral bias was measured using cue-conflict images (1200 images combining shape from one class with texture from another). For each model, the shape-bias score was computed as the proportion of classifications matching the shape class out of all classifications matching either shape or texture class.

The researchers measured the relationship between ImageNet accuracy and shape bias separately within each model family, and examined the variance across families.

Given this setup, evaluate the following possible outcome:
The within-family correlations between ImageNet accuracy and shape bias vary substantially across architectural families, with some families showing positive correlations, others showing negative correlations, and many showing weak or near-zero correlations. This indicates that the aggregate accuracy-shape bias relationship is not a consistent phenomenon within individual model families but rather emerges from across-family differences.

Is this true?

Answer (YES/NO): NO